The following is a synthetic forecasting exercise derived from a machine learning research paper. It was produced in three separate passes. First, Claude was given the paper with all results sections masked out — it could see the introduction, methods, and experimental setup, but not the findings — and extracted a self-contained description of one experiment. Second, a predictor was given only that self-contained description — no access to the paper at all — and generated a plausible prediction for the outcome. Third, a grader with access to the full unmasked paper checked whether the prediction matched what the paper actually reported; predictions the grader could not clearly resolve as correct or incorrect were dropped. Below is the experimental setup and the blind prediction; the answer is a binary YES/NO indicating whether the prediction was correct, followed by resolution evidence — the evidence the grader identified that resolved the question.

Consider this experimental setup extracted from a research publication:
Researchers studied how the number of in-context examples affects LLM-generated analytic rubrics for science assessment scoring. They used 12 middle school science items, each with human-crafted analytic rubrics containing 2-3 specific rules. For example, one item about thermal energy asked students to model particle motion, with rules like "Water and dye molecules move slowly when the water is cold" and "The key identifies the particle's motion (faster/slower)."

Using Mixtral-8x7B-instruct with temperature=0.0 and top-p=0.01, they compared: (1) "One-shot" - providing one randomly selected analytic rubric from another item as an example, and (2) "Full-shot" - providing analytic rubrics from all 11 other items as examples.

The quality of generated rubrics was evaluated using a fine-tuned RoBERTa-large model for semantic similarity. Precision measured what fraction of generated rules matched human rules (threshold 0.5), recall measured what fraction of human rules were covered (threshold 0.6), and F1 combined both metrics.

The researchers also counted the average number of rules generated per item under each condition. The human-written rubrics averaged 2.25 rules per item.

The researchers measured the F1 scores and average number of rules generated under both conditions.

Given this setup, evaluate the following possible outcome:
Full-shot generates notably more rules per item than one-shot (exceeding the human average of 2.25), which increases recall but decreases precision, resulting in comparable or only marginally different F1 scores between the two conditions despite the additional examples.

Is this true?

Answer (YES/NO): NO